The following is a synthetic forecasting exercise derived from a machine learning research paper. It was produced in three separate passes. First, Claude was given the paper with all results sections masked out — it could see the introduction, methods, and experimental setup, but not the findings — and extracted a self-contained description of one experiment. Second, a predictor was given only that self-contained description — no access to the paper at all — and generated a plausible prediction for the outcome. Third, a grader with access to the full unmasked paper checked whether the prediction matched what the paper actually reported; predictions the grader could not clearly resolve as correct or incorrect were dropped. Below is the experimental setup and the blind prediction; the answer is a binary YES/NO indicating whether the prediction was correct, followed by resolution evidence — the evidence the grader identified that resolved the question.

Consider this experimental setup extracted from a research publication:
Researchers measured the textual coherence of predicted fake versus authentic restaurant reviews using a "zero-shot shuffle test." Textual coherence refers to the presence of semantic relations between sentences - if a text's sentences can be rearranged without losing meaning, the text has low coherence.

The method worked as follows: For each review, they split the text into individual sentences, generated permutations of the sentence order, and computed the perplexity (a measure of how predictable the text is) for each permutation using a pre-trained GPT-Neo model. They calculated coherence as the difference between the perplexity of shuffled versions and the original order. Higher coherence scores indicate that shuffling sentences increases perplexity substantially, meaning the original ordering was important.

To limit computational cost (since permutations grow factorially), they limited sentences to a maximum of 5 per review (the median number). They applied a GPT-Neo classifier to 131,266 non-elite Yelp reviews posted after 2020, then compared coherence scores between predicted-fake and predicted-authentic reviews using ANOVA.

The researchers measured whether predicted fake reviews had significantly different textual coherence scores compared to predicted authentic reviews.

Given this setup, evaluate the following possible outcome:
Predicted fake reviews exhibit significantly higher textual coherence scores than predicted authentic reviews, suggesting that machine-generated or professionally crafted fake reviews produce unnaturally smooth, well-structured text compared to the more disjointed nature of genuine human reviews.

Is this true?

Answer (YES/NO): NO